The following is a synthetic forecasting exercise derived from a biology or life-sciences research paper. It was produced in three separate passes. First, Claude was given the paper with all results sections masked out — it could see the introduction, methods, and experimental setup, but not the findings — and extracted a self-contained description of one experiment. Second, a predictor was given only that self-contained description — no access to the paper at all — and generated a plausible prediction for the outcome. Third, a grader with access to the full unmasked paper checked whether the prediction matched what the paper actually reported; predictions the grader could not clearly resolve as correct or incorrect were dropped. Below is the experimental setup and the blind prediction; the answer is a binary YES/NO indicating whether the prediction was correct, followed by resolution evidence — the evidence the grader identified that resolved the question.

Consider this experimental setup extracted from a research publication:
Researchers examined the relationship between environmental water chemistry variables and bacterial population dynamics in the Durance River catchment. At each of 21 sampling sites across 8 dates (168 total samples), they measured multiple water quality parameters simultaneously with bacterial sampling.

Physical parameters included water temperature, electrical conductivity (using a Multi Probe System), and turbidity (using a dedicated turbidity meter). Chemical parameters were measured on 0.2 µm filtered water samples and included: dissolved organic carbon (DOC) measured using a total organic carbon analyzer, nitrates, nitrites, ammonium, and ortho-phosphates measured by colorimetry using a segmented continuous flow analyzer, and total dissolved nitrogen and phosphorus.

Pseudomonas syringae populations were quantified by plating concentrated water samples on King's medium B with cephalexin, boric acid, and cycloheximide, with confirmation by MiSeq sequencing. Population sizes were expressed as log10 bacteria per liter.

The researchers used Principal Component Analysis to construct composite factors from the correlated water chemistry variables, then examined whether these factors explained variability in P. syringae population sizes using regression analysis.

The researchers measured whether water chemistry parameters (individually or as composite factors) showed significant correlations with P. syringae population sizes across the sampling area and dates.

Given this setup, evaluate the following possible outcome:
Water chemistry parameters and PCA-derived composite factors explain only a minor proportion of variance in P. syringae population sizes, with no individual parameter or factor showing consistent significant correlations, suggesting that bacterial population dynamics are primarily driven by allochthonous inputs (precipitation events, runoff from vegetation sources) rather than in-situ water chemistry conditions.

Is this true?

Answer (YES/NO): NO